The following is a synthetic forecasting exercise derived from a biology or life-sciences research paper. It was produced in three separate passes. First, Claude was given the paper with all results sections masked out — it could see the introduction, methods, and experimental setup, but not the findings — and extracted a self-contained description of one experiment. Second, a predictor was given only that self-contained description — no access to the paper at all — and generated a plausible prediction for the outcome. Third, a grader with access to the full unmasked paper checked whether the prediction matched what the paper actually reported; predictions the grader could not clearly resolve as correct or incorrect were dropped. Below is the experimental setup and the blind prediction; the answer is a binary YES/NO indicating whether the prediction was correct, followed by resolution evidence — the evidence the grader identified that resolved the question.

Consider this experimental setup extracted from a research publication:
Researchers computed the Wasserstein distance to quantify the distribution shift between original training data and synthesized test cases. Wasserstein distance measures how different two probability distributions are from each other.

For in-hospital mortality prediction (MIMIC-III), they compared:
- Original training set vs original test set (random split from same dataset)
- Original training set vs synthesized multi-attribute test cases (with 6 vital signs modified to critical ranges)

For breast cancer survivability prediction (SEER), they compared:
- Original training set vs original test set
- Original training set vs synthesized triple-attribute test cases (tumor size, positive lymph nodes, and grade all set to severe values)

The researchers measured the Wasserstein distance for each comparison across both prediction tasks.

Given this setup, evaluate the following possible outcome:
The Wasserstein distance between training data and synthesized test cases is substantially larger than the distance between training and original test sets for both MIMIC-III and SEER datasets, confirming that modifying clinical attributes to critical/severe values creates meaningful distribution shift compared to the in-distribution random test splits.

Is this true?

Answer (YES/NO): YES